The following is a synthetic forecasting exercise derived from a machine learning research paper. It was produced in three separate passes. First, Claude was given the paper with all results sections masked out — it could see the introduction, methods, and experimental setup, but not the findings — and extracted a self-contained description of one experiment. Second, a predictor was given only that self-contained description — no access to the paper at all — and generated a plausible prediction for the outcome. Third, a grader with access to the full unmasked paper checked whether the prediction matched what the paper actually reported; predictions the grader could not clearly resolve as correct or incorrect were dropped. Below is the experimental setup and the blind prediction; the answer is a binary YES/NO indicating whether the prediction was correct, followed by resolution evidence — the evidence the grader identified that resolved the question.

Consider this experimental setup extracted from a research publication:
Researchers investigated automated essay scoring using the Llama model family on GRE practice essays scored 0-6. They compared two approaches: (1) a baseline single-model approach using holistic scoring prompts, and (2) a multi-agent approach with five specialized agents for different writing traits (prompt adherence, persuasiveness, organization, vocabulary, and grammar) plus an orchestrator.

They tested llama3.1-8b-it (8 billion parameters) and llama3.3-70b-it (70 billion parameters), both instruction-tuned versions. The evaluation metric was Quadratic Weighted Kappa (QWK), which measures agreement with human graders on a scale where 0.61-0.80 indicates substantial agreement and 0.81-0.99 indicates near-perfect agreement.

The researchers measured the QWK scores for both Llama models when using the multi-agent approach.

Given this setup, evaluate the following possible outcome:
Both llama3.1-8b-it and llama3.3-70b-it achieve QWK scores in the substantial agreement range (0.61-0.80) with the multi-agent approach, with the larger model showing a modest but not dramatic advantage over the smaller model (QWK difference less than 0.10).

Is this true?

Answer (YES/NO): YES